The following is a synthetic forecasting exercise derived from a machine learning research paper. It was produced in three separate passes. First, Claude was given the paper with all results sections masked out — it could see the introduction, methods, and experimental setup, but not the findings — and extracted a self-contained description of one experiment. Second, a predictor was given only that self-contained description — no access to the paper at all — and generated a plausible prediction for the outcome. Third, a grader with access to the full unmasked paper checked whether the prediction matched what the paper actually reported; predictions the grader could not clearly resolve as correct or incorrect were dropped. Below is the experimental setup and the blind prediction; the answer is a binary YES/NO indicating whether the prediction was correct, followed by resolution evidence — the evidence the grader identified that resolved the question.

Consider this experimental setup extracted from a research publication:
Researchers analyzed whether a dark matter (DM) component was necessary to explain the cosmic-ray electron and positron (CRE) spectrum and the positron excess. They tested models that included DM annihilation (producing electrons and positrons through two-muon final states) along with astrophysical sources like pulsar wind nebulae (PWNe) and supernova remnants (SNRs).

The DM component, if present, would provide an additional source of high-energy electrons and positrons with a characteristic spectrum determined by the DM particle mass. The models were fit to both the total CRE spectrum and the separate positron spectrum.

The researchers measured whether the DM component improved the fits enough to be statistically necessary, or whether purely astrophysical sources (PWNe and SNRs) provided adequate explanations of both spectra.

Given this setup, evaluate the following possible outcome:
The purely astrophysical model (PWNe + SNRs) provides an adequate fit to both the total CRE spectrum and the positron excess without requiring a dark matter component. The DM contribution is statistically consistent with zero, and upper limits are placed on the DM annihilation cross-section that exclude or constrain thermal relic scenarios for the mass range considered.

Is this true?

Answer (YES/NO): NO